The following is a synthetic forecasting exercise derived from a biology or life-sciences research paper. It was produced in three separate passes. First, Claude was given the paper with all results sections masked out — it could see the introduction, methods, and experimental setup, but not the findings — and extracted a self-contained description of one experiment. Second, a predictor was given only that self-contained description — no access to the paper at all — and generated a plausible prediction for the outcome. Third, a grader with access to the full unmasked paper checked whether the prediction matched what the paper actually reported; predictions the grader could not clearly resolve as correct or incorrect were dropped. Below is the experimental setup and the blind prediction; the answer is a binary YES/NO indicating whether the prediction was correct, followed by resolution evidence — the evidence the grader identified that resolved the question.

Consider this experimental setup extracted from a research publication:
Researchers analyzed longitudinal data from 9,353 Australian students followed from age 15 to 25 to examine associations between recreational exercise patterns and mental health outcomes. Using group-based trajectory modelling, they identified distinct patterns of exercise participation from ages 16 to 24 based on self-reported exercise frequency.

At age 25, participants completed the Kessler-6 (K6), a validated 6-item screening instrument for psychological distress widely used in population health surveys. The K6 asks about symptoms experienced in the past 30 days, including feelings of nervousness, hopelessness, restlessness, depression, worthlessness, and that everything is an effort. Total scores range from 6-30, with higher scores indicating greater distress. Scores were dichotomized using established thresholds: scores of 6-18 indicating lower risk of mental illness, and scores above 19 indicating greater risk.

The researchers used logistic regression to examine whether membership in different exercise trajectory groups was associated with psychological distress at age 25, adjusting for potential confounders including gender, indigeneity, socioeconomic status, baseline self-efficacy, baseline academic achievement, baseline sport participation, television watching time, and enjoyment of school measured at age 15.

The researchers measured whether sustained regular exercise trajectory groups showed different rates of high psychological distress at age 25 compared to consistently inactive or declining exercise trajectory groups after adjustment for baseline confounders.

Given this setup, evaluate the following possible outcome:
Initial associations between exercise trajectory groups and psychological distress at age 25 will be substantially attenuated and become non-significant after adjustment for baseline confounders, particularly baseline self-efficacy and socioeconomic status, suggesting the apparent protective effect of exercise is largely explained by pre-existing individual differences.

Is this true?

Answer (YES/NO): NO